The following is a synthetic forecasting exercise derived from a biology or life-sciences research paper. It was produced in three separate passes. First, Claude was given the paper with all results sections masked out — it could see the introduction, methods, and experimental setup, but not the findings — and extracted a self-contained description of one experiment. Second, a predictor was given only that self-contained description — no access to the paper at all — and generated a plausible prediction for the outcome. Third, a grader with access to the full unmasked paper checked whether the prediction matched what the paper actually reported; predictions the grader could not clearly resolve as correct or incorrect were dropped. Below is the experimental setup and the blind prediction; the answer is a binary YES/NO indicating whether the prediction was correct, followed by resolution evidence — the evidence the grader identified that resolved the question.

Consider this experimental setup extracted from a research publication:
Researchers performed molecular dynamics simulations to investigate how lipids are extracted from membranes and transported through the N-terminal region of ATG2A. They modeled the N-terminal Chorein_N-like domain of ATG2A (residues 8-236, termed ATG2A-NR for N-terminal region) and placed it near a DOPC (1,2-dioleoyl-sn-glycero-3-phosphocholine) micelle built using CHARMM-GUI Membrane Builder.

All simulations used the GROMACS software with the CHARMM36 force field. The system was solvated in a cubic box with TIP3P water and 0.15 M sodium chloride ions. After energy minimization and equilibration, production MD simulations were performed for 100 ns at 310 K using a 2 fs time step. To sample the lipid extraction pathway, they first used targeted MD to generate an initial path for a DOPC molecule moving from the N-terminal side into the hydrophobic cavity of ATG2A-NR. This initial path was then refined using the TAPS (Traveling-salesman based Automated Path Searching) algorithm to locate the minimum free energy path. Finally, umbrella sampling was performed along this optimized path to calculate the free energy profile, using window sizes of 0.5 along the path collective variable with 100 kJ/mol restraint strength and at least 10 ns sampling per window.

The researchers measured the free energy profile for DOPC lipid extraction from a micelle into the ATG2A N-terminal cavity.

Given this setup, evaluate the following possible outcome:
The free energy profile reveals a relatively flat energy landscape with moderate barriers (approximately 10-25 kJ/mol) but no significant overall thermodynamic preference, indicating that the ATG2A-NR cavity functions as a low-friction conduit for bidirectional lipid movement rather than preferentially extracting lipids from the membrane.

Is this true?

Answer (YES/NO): NO